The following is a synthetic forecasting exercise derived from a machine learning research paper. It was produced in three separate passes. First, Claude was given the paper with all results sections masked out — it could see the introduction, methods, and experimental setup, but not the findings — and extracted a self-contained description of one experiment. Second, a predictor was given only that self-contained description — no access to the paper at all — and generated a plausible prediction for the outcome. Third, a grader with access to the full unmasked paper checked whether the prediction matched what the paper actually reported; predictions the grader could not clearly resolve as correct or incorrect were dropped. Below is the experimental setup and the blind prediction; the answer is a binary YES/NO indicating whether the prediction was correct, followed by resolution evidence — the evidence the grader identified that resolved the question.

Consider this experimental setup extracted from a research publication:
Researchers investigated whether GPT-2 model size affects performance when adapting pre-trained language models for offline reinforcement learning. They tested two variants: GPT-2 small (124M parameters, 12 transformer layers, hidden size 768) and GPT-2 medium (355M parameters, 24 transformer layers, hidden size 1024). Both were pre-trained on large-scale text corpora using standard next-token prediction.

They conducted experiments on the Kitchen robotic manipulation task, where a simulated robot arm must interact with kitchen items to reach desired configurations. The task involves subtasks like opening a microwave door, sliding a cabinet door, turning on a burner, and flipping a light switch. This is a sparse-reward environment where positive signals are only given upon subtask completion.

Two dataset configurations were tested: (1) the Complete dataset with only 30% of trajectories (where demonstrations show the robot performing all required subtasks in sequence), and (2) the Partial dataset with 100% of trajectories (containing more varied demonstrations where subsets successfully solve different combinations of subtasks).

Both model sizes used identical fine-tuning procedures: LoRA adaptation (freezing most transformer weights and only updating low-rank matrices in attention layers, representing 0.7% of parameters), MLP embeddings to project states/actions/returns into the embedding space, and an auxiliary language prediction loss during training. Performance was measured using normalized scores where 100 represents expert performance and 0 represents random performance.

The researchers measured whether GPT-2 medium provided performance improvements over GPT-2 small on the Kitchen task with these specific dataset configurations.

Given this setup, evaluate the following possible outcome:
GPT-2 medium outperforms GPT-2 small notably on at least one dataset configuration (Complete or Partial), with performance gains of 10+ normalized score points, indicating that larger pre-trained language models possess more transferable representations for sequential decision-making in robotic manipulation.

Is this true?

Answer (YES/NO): NO